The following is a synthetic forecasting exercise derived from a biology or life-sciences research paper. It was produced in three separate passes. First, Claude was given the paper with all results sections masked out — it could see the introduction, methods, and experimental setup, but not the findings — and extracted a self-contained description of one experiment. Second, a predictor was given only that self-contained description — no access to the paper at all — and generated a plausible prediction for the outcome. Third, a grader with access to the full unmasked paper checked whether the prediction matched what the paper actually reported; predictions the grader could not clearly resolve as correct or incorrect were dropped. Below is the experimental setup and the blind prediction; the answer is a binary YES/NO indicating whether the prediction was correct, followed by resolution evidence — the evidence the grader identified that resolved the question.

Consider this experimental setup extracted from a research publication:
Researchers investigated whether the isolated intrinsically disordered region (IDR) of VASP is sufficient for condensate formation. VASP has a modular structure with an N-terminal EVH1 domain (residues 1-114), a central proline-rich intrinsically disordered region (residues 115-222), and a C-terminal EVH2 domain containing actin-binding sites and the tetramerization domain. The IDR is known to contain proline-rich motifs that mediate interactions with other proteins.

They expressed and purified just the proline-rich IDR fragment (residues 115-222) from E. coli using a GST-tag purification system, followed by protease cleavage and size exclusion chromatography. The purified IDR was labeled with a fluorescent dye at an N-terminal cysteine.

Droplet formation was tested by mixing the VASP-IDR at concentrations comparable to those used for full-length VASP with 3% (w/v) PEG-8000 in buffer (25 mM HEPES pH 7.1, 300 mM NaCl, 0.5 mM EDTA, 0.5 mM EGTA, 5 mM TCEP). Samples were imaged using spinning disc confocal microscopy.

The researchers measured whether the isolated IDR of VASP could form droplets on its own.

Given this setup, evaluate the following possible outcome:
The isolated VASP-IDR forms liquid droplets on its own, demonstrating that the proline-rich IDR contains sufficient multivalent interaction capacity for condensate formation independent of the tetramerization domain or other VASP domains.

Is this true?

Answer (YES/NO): NO